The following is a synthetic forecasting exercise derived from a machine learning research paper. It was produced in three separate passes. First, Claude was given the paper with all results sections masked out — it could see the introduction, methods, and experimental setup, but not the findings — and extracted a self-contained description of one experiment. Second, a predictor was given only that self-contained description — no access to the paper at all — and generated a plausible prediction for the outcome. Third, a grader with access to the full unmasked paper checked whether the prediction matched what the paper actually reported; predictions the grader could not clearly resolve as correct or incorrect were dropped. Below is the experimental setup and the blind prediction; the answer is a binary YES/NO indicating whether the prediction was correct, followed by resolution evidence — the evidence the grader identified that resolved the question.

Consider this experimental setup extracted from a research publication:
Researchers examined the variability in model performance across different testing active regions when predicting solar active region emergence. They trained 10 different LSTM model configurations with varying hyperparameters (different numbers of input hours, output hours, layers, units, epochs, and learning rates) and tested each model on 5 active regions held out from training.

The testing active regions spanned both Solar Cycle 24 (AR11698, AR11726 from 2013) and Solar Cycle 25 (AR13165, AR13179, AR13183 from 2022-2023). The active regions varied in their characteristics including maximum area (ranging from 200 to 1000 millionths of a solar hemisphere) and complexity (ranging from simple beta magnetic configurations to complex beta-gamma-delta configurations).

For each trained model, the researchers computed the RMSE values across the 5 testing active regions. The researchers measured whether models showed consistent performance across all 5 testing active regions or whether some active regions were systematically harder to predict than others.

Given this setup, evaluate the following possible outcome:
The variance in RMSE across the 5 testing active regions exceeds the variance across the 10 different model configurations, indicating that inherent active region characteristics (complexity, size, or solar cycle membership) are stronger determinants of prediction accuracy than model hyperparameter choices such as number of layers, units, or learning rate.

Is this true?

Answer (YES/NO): YES